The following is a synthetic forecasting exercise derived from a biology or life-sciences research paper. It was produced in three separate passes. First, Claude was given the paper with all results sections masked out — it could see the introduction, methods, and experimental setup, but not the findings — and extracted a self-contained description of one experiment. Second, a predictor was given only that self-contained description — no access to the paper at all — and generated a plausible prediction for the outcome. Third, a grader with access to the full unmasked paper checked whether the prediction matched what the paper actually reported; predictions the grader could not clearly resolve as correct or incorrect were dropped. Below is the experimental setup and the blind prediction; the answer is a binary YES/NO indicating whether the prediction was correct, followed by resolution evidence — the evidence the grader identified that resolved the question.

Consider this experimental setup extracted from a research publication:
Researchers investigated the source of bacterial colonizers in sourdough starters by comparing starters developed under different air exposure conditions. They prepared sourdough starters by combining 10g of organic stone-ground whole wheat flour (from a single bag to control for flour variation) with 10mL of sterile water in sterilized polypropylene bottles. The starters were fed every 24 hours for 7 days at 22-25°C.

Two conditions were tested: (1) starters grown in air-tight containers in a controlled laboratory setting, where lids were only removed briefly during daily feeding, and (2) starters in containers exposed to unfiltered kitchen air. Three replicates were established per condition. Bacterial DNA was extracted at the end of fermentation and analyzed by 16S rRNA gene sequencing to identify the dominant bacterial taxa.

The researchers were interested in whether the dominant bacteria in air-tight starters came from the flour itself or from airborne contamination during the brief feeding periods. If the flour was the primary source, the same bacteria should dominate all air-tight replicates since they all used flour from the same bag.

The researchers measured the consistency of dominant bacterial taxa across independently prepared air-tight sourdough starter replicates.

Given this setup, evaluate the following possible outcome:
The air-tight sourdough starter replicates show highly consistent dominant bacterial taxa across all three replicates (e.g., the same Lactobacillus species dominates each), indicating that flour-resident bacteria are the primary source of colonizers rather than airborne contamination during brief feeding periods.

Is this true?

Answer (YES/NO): NO